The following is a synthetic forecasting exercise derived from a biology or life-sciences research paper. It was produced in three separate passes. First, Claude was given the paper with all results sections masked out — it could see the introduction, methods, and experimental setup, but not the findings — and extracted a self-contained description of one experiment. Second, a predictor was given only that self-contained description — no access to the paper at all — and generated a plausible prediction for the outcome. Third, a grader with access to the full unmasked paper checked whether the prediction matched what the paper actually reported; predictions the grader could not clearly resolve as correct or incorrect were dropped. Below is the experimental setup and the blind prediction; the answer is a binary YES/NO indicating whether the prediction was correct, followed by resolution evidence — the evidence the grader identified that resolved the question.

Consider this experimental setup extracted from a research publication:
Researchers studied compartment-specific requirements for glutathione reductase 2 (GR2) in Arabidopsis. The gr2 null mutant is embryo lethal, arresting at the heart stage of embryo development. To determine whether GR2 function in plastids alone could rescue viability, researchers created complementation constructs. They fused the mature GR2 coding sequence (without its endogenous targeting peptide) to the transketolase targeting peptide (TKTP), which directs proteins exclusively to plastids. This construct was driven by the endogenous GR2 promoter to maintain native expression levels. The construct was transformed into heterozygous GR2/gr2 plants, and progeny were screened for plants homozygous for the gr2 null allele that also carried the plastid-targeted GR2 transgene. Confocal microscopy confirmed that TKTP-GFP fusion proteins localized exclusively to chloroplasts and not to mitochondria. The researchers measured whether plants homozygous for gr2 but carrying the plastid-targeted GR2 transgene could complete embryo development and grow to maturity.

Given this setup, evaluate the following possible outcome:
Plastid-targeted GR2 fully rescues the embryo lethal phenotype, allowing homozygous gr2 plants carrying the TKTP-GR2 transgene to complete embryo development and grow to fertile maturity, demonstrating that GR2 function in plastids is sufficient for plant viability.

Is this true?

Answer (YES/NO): YES